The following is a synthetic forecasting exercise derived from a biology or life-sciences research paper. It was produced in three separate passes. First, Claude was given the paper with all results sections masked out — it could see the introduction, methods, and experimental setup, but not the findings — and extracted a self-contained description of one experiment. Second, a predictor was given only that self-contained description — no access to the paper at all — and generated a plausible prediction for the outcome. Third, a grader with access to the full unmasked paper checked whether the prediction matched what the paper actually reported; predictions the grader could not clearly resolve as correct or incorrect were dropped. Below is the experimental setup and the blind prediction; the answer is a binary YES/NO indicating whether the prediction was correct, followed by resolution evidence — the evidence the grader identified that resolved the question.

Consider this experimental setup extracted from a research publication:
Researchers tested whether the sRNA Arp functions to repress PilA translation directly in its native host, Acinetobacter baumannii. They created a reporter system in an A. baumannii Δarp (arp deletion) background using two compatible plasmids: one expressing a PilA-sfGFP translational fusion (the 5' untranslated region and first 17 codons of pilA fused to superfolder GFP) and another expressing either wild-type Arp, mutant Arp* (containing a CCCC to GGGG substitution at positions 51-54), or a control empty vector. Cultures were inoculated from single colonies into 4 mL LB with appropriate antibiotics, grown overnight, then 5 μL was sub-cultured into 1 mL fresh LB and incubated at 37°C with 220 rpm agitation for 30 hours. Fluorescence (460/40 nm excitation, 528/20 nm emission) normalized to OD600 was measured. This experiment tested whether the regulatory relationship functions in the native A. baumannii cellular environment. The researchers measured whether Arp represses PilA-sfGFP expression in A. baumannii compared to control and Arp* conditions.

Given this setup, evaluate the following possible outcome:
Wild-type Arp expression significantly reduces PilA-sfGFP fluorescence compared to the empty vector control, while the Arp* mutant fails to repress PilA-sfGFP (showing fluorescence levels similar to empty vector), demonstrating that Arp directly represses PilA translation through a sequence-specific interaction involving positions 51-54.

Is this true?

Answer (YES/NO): YES